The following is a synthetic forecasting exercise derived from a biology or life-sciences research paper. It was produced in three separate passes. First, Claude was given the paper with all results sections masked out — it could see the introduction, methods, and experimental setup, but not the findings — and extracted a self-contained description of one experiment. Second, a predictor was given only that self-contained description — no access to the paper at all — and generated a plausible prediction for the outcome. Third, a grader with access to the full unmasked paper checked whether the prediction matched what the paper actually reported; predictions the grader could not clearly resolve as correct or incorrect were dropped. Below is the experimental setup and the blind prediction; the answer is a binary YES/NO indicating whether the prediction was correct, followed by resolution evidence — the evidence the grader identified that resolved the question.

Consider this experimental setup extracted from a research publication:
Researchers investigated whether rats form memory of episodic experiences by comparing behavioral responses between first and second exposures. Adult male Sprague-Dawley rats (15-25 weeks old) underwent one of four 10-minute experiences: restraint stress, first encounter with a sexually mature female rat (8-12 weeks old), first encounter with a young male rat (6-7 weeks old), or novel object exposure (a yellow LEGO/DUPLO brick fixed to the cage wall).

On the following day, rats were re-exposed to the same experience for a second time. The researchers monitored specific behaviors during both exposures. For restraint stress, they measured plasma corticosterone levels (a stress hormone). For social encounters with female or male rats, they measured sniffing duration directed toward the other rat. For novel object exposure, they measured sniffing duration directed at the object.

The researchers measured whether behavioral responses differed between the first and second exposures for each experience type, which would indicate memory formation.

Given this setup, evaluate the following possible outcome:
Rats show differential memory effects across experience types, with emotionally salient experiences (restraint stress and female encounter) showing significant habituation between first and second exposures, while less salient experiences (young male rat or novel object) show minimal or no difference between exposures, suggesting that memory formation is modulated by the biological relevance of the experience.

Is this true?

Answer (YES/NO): NO